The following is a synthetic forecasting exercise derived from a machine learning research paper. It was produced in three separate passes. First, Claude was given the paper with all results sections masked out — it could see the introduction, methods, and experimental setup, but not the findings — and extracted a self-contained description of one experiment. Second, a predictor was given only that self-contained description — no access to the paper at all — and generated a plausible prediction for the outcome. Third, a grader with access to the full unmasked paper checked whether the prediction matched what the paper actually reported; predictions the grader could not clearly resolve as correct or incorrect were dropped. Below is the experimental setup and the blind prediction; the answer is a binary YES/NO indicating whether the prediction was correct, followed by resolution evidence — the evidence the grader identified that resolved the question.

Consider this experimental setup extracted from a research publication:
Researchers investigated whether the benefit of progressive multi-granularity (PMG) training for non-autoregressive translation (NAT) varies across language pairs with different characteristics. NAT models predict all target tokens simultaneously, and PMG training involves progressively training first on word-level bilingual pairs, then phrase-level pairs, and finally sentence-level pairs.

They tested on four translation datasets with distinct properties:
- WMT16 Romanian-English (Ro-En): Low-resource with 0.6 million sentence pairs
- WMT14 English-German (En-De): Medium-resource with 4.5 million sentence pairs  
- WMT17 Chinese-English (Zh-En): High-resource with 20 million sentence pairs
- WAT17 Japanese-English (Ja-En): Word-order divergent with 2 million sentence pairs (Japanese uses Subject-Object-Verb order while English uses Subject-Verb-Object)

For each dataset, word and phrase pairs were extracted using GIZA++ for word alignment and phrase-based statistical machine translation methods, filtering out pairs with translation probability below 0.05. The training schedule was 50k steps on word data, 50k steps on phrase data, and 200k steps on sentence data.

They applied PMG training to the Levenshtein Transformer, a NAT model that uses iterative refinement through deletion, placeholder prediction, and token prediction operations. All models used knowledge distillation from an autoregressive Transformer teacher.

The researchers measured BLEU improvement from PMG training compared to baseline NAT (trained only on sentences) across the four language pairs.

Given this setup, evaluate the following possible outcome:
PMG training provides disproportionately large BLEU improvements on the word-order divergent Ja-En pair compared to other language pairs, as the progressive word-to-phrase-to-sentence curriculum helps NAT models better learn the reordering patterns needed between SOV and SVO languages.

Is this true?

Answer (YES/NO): NO